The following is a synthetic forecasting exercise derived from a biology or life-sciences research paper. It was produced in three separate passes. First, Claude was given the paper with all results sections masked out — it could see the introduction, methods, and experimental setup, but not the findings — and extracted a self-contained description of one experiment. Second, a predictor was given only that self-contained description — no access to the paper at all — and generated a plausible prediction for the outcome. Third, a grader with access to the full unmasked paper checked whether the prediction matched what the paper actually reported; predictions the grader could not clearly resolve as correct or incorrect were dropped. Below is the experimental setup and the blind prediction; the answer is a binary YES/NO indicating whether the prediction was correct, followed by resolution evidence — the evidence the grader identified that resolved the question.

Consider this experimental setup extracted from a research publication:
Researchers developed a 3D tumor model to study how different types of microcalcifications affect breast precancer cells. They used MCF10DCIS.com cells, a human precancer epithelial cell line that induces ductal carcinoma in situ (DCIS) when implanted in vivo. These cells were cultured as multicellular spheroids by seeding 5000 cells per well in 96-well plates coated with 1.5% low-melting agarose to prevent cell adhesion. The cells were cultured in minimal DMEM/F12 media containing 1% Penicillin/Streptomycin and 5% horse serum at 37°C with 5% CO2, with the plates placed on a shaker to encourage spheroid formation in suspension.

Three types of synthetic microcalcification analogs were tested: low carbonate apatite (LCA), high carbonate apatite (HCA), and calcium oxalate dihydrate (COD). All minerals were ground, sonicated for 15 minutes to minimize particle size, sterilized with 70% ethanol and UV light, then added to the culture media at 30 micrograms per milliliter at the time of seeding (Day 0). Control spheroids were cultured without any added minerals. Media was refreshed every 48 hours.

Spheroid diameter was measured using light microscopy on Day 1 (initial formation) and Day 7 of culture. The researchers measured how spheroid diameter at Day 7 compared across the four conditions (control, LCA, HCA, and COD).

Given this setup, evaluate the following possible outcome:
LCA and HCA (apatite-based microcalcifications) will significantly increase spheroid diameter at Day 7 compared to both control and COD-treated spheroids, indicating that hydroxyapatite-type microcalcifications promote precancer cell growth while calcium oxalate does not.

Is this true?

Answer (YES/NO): YES